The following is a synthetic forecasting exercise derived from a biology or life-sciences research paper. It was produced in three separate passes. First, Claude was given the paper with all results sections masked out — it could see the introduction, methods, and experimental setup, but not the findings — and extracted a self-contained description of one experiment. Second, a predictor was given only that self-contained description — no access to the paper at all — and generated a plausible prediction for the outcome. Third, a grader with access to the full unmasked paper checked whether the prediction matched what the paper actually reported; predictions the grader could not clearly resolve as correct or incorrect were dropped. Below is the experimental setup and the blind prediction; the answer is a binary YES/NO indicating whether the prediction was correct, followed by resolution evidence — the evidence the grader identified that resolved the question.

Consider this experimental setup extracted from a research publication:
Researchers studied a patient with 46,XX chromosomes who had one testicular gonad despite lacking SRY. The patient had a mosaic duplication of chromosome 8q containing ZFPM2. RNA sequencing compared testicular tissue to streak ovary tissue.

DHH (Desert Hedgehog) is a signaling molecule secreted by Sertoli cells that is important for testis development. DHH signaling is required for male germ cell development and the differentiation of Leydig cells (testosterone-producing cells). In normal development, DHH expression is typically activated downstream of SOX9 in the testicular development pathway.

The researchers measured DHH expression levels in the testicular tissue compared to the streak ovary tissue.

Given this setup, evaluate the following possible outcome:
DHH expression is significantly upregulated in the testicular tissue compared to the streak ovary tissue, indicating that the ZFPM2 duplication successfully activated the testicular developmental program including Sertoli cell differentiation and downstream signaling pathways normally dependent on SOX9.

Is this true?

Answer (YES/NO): YES